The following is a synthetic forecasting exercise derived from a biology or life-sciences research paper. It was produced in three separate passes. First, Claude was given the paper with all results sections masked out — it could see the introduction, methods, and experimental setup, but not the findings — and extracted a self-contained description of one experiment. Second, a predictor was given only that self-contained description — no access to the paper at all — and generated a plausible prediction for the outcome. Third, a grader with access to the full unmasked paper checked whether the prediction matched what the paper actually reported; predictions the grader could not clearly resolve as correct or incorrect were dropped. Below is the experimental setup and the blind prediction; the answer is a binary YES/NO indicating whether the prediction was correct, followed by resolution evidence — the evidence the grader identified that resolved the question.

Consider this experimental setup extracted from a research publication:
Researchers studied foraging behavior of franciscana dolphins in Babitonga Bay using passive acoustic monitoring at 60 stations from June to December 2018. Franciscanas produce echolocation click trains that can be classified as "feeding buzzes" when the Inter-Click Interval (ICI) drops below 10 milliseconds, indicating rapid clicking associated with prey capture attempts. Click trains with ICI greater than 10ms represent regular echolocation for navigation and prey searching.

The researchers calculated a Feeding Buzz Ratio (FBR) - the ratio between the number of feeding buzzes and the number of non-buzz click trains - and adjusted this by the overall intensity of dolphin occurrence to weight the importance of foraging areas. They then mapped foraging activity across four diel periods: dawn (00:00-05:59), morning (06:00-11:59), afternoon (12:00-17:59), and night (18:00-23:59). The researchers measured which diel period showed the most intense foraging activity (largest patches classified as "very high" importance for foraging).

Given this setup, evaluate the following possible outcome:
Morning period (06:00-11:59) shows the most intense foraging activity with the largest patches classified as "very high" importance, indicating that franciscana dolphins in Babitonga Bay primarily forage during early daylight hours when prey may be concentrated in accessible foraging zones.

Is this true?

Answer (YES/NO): NO